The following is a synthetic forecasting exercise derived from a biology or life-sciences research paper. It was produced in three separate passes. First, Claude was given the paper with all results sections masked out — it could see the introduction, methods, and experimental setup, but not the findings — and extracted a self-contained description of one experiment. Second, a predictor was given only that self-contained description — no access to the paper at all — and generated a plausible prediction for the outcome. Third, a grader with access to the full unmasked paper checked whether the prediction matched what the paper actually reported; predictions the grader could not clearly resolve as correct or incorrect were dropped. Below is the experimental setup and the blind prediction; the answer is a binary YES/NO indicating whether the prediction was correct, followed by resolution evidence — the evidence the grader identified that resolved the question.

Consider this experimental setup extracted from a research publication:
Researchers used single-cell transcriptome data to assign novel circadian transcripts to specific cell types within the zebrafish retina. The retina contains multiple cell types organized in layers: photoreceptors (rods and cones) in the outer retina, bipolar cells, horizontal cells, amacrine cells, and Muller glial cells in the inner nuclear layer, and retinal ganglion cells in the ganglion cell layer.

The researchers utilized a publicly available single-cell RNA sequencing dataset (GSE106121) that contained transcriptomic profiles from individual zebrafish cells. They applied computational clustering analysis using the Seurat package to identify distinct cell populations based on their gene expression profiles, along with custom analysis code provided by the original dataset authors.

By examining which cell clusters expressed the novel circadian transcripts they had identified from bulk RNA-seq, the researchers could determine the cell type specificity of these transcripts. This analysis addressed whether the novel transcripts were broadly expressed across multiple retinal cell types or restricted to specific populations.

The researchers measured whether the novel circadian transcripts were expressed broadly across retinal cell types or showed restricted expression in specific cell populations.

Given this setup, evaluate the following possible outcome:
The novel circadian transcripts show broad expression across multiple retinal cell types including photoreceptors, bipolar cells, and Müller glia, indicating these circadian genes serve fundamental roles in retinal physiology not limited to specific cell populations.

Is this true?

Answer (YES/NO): NO